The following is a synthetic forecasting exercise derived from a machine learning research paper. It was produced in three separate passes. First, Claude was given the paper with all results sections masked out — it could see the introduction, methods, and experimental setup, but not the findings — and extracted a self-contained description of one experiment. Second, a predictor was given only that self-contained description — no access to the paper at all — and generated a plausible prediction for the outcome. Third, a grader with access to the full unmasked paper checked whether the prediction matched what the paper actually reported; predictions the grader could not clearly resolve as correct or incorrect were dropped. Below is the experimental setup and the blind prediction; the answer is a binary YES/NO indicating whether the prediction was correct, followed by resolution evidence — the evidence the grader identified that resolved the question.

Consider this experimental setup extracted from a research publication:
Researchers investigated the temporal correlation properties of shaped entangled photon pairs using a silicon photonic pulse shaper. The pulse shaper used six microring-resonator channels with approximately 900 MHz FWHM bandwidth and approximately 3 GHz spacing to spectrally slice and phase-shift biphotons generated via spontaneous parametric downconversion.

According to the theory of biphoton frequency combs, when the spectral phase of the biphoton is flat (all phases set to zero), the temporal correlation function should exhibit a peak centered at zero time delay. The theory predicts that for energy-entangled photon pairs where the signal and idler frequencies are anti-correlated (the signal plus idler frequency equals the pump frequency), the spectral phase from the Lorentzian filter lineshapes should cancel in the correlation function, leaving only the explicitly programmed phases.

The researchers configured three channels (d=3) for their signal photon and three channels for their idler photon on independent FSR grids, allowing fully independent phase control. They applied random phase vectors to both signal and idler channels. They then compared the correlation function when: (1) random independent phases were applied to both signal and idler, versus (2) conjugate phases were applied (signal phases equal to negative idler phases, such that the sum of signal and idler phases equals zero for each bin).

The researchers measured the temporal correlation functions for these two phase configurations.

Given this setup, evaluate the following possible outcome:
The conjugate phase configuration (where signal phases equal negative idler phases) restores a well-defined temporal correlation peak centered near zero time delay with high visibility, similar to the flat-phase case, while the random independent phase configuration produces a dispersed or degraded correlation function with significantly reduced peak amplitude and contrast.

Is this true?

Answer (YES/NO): YES